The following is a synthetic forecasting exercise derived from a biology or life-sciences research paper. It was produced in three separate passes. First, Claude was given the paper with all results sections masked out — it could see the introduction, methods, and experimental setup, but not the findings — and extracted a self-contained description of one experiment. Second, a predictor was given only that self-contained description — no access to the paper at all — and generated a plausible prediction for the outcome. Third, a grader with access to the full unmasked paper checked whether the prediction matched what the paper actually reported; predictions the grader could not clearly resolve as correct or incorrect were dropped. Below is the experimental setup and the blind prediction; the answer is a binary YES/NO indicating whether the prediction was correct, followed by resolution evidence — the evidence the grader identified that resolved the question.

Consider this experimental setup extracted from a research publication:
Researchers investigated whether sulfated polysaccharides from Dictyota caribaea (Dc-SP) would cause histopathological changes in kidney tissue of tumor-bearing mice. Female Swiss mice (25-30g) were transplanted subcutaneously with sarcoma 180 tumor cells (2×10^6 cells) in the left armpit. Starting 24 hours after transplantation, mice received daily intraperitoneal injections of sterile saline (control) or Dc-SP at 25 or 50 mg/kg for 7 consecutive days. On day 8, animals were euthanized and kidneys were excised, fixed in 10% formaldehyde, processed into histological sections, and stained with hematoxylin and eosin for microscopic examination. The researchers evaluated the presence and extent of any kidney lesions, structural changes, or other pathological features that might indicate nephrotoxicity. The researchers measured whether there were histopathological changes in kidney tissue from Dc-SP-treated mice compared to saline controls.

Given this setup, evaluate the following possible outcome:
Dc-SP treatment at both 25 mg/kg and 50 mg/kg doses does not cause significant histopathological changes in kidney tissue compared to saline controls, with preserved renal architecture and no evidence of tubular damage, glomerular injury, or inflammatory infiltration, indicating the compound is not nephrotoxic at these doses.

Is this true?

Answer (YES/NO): NO